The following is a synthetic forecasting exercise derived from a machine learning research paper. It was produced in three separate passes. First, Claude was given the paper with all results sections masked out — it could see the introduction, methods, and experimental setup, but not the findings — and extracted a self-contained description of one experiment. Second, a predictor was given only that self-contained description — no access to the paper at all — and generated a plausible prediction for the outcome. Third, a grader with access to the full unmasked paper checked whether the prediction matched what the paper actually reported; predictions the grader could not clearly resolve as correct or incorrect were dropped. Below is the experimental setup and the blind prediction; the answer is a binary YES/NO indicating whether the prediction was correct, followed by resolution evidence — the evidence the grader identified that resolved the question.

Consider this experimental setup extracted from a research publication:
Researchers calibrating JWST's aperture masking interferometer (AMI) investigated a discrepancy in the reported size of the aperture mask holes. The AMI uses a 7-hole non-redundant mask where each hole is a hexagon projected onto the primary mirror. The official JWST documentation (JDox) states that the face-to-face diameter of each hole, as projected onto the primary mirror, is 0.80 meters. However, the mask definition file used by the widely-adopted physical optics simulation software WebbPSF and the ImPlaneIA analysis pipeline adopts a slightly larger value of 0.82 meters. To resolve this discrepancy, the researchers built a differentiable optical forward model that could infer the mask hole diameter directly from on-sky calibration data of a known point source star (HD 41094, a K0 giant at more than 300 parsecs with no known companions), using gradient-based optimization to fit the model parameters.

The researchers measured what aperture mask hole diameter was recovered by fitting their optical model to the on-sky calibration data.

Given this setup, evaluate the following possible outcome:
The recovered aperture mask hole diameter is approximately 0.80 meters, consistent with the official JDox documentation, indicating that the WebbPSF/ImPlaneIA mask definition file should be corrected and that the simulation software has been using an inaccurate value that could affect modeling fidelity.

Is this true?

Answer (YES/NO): YES